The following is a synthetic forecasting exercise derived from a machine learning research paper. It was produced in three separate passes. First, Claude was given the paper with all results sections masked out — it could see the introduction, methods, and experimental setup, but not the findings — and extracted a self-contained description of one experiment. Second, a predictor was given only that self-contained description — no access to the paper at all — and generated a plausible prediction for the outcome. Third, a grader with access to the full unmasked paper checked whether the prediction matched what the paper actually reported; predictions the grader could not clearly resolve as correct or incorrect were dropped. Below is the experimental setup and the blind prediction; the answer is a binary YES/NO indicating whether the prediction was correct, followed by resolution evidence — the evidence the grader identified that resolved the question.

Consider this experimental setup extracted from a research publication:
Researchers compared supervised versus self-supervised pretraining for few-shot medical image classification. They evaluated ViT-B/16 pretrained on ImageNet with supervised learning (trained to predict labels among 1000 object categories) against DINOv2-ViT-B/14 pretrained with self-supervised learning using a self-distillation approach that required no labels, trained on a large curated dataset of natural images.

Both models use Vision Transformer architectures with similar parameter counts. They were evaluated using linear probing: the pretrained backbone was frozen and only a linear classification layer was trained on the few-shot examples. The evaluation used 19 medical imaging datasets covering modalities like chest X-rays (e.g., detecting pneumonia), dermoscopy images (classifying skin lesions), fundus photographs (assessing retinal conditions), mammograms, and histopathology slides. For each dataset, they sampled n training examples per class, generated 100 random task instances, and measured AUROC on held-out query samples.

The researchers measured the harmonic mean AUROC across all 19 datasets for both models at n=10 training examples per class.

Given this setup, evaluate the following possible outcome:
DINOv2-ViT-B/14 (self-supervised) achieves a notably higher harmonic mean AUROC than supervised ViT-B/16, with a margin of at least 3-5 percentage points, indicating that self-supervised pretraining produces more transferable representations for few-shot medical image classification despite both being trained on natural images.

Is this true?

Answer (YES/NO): NO